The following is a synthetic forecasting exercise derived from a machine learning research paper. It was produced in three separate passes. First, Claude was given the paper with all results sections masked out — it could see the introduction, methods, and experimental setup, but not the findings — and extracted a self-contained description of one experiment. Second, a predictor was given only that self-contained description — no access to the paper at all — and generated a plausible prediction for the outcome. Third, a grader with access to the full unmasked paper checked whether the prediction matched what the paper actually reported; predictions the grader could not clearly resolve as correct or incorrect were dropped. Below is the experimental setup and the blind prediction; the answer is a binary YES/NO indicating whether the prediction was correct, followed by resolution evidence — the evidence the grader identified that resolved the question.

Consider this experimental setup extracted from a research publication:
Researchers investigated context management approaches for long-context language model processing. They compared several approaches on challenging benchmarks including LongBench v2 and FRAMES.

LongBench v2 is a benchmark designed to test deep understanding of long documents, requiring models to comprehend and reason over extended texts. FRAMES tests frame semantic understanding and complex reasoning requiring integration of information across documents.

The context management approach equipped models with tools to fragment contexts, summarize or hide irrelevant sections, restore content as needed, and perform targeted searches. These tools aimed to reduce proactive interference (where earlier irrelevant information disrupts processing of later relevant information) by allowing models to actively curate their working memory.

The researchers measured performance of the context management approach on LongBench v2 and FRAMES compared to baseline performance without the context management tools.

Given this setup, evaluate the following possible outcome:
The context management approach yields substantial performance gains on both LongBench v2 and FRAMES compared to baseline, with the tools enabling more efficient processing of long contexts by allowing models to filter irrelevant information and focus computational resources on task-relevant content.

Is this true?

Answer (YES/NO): NO